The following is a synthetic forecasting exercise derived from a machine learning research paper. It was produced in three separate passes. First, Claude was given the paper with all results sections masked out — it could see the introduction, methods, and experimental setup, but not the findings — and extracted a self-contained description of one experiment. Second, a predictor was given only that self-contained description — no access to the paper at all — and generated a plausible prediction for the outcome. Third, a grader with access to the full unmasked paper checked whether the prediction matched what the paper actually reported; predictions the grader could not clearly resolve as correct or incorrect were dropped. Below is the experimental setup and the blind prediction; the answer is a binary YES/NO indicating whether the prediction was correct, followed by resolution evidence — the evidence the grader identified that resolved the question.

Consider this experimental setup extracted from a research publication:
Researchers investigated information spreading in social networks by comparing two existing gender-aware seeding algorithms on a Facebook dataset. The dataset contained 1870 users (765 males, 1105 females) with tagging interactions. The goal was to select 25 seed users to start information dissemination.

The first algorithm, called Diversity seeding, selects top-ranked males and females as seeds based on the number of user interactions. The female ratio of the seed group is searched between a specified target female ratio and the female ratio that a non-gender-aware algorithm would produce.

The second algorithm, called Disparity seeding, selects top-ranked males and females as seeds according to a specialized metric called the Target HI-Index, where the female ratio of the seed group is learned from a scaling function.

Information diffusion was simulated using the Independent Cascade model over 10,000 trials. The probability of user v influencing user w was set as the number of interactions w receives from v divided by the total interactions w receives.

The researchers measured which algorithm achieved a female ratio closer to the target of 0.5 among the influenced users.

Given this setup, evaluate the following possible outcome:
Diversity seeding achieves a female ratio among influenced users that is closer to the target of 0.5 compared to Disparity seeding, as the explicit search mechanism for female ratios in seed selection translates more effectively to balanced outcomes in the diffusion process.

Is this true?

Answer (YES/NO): NO